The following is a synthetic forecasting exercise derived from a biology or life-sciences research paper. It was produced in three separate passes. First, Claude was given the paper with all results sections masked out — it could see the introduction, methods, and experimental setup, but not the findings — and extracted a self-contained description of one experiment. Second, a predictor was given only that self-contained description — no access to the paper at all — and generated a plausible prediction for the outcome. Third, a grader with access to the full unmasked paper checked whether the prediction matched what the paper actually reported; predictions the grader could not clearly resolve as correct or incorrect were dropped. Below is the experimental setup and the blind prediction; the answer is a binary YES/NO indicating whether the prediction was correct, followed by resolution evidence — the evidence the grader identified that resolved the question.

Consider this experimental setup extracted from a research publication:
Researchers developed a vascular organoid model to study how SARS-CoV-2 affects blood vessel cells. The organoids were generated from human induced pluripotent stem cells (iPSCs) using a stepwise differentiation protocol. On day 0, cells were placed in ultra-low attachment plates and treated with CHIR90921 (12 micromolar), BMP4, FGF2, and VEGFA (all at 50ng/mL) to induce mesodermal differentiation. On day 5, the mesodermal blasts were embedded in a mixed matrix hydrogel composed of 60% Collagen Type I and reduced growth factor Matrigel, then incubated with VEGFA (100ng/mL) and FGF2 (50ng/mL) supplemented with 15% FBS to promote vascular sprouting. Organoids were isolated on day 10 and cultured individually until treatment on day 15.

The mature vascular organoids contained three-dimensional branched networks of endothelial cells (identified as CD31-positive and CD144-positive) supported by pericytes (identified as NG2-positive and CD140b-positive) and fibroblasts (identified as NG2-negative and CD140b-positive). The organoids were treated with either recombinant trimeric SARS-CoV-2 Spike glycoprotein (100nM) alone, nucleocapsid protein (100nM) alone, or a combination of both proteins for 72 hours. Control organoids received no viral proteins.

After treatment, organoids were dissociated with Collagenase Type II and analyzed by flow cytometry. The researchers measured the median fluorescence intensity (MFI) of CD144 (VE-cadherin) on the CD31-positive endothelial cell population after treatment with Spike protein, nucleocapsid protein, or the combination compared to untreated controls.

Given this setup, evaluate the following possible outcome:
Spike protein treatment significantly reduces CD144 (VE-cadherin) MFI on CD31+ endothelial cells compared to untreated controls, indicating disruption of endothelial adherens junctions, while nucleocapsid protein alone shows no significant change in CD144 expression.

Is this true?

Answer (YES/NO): NO